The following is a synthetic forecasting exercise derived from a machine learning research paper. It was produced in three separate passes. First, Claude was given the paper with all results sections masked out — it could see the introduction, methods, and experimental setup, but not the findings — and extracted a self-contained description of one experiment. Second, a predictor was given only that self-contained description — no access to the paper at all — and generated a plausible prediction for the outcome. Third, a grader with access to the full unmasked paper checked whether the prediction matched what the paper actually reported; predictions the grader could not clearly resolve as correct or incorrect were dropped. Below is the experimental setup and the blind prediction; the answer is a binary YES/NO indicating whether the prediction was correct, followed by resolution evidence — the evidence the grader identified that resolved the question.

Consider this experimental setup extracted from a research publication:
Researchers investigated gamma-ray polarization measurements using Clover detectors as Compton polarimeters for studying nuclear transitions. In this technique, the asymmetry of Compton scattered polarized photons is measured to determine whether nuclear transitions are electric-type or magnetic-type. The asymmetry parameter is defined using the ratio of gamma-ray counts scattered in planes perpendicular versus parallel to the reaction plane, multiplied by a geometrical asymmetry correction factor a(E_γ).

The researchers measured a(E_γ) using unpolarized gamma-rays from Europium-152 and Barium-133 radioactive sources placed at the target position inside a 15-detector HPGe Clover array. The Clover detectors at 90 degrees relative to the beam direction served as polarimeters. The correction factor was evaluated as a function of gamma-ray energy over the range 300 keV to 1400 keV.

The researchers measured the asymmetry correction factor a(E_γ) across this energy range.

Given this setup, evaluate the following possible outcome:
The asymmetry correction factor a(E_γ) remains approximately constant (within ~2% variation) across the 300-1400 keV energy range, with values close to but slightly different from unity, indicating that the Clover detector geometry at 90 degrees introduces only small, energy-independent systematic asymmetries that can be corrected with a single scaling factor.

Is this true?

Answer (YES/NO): NO